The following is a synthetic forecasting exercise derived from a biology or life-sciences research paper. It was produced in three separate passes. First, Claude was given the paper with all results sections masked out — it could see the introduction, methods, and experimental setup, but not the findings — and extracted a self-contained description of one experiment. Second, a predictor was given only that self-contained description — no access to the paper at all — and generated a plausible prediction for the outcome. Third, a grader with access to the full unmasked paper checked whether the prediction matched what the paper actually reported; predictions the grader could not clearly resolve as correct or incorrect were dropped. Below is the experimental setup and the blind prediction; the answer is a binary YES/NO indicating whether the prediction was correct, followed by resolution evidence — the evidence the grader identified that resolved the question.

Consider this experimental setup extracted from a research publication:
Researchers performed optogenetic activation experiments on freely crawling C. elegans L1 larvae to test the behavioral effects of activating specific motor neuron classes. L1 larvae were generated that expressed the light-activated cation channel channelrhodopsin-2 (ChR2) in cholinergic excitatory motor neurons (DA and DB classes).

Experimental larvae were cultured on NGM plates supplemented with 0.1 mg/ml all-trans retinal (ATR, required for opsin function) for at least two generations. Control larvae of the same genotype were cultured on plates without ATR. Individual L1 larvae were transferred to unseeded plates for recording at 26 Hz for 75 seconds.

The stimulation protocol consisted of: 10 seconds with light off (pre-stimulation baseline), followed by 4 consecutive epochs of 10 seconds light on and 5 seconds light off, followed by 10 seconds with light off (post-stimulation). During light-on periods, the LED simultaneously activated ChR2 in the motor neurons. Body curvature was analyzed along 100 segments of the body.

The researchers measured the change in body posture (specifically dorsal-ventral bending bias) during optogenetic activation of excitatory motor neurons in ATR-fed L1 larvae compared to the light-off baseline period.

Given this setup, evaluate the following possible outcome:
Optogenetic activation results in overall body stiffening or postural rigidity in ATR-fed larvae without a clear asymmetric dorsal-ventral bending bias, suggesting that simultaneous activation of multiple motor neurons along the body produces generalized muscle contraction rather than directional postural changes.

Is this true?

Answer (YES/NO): NO